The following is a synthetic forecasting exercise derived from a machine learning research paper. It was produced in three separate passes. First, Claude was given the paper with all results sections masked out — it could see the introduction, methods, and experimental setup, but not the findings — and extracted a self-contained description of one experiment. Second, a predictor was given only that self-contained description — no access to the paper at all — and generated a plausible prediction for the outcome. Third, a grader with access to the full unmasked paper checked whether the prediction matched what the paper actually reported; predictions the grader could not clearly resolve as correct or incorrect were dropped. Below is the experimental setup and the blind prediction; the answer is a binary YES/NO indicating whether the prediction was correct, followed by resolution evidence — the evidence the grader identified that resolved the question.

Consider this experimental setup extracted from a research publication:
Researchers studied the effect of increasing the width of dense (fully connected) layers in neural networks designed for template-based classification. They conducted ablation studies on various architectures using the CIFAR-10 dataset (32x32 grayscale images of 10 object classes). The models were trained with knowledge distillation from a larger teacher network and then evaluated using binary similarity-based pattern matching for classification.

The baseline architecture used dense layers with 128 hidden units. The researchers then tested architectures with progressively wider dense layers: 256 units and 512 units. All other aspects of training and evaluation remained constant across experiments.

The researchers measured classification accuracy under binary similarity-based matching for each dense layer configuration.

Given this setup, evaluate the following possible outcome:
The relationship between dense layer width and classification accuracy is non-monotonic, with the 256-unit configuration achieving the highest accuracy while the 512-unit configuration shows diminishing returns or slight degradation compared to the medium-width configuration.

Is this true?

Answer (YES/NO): NO